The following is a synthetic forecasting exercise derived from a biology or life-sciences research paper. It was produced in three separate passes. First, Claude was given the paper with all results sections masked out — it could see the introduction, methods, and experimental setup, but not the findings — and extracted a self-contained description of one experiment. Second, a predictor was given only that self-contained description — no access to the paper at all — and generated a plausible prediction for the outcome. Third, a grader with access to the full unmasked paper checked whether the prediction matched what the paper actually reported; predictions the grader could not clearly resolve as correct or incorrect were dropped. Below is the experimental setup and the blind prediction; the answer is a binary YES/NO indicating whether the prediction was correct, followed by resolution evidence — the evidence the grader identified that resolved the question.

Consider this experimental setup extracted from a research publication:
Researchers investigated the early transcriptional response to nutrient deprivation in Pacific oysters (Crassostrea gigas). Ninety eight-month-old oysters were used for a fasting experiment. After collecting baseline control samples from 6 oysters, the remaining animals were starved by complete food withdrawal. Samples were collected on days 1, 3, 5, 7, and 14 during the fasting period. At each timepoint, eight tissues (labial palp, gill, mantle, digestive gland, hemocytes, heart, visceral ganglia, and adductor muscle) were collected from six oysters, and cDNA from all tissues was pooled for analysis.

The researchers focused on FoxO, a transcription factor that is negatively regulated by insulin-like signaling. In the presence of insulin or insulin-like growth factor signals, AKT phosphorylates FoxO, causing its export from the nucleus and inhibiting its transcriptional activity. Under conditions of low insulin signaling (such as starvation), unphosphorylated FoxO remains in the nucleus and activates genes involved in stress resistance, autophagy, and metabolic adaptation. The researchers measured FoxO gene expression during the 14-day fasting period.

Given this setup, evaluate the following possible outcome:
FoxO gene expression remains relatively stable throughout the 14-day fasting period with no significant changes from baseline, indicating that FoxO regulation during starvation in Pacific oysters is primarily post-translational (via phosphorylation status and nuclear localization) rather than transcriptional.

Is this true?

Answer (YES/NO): NO